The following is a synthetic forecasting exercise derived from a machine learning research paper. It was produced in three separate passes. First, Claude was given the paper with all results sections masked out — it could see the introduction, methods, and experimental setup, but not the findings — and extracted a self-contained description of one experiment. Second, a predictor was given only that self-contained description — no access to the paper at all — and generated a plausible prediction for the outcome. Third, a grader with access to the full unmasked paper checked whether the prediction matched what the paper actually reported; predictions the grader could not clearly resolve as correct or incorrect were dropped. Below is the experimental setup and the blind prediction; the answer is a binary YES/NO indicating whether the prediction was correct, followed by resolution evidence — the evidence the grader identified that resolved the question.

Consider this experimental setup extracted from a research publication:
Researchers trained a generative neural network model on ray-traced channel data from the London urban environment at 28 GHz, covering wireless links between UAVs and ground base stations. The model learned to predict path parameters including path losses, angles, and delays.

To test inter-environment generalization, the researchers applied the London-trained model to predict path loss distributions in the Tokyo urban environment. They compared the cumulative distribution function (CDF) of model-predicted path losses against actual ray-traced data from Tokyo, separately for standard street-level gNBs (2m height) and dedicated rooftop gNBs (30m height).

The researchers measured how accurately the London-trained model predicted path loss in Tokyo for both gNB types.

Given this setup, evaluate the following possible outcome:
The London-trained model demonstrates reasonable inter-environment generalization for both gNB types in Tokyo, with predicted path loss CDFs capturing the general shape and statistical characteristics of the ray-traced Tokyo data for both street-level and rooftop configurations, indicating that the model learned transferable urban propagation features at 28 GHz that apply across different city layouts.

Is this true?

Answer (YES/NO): YES